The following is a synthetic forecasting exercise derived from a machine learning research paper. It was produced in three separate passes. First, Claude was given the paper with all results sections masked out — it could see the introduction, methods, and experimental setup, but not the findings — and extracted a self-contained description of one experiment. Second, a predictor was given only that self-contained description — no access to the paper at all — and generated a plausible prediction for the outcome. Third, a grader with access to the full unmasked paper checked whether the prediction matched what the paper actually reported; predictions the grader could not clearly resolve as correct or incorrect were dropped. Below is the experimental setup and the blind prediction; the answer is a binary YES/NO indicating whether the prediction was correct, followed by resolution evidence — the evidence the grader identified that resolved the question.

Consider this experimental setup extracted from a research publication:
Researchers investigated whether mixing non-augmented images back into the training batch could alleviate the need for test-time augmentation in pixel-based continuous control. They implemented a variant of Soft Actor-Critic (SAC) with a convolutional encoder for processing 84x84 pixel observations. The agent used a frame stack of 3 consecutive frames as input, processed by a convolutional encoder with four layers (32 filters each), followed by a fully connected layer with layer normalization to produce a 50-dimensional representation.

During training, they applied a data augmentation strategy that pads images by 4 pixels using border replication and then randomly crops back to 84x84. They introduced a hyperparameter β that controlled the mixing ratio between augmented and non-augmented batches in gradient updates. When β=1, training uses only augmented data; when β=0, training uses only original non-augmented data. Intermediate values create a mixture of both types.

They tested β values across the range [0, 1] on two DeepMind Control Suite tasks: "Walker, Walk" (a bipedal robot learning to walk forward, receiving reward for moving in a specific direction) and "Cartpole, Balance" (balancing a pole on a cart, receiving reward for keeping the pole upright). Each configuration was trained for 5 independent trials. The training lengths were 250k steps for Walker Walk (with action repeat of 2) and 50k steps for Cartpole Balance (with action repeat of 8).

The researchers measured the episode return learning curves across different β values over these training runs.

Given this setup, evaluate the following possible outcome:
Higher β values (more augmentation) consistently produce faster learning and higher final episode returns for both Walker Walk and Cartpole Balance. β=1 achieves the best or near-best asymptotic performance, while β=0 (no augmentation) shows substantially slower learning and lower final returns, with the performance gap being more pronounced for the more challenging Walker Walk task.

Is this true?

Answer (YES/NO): NO